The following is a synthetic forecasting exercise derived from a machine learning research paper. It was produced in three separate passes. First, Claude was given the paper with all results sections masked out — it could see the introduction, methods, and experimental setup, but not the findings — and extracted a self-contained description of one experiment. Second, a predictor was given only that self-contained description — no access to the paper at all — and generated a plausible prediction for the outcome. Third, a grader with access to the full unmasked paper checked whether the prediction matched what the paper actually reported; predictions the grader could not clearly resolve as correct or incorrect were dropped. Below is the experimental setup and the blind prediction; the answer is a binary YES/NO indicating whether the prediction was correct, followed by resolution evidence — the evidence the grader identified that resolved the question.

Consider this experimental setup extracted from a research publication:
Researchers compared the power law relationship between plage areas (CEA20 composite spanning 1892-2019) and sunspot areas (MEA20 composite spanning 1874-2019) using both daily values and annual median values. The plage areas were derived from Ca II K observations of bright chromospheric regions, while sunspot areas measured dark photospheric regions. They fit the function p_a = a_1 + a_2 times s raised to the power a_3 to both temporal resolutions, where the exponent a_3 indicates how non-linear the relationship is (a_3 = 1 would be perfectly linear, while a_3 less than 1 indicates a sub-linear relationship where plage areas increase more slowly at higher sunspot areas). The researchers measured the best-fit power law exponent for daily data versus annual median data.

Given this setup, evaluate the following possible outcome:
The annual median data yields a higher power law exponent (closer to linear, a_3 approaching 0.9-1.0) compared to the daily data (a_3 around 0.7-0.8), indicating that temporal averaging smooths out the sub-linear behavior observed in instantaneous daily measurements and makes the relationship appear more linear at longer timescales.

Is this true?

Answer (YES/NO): NO